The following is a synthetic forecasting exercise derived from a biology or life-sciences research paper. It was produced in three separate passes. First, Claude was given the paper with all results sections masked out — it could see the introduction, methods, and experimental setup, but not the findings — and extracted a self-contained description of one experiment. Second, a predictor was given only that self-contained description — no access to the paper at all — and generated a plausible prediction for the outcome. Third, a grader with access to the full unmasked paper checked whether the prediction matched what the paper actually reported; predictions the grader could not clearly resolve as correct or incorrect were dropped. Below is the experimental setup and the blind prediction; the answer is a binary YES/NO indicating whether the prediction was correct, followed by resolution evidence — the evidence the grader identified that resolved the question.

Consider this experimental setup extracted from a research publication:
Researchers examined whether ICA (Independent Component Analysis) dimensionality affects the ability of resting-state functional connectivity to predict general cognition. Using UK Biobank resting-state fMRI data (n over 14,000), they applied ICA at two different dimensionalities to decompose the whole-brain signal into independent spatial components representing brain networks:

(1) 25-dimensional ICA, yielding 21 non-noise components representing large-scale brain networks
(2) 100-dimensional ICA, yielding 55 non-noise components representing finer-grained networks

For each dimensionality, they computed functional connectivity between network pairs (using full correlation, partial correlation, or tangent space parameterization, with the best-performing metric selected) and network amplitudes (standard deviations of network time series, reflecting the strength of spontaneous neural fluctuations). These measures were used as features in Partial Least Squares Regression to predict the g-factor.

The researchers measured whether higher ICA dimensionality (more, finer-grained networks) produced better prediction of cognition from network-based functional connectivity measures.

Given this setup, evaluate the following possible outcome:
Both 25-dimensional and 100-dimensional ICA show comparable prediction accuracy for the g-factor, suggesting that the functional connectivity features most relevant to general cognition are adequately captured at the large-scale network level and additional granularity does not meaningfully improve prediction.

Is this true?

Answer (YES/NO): NO